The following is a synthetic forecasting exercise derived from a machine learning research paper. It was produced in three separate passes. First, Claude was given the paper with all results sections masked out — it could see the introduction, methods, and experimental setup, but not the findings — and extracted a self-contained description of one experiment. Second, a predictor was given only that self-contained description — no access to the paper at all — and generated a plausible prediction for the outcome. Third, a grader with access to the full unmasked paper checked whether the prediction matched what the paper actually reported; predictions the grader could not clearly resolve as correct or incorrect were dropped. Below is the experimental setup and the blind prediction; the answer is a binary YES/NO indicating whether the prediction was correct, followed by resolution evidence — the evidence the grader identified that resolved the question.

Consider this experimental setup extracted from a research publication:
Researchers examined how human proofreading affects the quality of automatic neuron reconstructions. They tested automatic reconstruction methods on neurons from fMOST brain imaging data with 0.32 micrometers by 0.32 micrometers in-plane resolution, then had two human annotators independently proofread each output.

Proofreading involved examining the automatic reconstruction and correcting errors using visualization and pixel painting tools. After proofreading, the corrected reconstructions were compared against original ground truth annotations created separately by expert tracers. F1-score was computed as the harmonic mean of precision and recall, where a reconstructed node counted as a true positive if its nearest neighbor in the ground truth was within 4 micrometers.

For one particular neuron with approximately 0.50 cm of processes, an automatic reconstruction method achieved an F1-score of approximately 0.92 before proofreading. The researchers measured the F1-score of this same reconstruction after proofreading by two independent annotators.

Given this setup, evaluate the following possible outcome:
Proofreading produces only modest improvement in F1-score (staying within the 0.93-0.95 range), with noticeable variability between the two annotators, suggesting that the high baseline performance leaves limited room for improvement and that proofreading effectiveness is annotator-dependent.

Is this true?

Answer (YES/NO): NO